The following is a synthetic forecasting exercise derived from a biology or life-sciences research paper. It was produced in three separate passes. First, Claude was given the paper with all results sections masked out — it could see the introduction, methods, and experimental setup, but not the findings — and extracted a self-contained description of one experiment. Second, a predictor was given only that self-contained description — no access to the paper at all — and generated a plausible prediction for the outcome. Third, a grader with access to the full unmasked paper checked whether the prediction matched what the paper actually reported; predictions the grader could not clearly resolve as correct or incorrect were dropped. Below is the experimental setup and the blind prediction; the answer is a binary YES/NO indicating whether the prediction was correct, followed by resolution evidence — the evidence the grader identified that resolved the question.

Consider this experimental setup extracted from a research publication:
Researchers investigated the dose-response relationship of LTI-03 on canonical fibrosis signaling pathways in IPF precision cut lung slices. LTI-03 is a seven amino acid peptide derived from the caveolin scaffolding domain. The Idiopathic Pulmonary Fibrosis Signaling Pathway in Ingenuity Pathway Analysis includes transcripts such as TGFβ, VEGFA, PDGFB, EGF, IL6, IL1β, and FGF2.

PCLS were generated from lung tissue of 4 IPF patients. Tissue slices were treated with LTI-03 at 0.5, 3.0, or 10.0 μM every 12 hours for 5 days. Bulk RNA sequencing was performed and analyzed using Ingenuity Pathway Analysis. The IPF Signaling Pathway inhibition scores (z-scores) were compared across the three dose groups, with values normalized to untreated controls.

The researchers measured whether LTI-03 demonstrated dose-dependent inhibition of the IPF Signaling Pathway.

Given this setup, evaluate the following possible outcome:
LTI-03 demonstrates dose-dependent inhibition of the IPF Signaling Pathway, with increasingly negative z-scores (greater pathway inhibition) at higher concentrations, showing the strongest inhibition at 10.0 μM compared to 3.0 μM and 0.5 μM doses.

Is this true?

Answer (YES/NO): NO